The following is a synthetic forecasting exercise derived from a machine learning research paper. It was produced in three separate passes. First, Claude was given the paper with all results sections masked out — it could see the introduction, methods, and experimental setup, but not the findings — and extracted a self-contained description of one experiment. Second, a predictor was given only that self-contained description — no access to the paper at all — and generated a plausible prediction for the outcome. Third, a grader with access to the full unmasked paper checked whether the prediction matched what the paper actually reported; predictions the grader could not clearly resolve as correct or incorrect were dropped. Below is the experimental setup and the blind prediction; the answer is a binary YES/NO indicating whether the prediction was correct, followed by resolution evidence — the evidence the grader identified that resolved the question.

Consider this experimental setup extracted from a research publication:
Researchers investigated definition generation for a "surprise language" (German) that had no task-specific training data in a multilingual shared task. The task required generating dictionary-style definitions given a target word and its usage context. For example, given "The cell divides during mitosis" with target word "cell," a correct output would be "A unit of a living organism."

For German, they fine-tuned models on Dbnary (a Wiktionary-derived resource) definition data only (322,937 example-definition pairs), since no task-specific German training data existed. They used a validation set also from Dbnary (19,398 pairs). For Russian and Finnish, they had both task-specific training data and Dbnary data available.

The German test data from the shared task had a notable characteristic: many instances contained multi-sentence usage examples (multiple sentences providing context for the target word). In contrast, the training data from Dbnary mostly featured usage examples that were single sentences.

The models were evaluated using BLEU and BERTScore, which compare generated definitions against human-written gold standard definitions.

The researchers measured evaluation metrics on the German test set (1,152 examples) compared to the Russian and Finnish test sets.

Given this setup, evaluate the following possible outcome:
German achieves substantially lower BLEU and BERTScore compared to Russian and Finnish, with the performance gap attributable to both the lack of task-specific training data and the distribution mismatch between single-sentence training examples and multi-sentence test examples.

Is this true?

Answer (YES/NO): NO